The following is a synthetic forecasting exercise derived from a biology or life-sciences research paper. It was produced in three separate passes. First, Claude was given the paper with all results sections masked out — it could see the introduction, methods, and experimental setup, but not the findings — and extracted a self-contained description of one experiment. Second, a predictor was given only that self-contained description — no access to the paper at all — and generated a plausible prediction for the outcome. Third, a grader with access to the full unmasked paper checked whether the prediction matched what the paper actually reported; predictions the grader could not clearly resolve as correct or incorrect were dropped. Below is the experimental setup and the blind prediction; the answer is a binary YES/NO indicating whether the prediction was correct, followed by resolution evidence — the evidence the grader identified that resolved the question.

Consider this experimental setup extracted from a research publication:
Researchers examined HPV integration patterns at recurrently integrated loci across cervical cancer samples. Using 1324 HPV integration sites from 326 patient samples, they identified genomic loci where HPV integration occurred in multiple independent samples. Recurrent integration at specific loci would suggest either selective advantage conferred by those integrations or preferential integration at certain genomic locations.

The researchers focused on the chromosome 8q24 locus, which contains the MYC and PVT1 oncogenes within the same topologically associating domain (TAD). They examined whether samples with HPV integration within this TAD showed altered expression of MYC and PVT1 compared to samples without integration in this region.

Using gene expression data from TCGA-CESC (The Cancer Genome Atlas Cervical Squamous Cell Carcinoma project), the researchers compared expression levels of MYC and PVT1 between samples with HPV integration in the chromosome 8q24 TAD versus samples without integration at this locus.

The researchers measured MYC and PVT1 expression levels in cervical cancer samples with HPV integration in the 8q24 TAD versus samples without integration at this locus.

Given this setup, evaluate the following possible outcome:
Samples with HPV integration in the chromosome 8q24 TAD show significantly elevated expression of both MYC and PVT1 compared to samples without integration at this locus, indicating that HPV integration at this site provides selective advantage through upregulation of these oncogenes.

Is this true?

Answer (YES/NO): YES